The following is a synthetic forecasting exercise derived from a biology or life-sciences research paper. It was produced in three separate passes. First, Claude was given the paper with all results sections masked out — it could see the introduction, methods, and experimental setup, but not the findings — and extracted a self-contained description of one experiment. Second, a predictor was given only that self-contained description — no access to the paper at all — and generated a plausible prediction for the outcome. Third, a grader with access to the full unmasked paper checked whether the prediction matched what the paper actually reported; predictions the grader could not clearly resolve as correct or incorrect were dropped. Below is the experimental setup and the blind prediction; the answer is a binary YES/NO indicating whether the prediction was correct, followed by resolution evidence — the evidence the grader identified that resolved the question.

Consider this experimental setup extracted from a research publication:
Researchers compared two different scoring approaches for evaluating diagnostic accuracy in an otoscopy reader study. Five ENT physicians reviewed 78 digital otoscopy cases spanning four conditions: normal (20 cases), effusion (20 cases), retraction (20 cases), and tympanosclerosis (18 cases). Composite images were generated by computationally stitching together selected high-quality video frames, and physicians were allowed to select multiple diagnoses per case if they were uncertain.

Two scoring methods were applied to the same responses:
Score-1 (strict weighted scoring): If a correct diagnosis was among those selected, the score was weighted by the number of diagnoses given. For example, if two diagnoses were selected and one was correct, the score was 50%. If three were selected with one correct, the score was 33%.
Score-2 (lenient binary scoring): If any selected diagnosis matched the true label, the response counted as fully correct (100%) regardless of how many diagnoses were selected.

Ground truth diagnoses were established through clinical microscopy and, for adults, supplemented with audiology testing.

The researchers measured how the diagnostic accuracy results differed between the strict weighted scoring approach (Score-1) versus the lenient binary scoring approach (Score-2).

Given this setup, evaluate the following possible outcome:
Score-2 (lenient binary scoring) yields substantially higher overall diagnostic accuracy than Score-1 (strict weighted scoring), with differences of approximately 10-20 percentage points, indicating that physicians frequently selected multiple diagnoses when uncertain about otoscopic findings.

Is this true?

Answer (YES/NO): YES